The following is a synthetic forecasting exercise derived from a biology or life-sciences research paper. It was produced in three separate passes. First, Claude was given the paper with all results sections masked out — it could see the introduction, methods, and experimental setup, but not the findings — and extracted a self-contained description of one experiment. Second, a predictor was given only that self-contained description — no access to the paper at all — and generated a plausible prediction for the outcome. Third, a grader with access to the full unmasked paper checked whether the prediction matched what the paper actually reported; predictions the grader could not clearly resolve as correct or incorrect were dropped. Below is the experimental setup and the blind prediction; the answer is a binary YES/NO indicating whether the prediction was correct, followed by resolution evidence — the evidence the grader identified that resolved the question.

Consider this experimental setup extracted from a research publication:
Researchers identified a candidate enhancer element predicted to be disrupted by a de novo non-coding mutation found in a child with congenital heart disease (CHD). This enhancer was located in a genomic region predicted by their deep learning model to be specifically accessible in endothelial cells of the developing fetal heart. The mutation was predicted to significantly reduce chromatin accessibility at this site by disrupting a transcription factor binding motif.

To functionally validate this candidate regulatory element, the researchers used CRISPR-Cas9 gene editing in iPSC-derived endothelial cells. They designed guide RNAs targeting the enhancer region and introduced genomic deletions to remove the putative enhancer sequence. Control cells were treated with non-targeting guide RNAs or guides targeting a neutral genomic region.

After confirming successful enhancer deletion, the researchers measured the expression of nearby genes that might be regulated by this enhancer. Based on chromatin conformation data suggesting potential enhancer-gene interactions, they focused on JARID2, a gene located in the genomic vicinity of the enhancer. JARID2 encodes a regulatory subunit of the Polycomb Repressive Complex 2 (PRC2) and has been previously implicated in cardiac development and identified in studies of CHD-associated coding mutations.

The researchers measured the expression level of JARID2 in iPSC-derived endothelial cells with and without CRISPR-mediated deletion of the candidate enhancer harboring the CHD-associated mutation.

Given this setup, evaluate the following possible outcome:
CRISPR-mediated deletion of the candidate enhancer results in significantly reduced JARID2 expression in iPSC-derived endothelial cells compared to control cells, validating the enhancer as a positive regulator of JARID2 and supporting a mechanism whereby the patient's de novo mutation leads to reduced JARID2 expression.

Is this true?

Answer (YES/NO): YES